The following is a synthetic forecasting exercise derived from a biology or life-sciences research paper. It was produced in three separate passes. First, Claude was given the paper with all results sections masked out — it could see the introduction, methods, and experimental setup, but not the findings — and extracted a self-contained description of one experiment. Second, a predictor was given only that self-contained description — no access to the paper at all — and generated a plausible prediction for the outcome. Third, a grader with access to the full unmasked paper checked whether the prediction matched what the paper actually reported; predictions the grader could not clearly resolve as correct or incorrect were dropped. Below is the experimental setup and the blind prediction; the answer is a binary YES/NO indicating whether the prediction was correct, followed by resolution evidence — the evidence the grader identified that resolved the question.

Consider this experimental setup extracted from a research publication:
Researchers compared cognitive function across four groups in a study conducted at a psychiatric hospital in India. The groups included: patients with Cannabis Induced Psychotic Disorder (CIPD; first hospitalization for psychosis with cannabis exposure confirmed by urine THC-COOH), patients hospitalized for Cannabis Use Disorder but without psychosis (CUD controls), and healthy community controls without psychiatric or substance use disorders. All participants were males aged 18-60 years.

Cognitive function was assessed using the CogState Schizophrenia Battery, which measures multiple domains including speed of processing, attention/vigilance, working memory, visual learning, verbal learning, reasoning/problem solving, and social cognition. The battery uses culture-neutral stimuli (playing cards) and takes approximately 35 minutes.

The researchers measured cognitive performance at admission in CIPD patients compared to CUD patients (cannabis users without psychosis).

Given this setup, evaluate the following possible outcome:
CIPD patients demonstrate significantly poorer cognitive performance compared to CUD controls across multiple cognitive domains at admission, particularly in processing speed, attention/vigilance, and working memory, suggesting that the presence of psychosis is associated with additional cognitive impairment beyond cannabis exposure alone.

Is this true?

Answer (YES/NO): NO